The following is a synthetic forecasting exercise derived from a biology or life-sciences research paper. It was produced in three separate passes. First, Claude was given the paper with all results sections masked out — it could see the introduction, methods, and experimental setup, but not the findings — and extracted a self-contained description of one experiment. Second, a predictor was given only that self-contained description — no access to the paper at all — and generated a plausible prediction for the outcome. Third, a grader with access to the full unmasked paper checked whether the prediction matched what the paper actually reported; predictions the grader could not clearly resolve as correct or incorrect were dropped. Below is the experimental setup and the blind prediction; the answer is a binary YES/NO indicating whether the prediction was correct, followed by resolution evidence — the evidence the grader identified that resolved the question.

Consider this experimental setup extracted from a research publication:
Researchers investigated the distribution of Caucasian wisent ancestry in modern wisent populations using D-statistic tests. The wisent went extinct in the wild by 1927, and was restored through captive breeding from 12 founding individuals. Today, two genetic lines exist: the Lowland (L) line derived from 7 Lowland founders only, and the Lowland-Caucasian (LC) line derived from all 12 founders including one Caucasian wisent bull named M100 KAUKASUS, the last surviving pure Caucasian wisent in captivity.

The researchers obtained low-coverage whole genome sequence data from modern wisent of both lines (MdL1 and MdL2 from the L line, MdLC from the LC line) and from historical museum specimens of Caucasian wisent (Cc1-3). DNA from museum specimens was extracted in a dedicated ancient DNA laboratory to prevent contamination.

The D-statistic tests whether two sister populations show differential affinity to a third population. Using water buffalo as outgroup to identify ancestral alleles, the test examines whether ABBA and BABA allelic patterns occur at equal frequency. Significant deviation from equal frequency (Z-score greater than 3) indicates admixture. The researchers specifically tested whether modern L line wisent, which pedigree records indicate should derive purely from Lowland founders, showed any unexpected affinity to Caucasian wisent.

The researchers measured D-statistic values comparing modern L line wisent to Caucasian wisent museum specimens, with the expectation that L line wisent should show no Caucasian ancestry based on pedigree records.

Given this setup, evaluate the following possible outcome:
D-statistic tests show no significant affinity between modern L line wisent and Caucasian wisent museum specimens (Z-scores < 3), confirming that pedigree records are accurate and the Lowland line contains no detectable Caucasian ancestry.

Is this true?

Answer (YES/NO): NO